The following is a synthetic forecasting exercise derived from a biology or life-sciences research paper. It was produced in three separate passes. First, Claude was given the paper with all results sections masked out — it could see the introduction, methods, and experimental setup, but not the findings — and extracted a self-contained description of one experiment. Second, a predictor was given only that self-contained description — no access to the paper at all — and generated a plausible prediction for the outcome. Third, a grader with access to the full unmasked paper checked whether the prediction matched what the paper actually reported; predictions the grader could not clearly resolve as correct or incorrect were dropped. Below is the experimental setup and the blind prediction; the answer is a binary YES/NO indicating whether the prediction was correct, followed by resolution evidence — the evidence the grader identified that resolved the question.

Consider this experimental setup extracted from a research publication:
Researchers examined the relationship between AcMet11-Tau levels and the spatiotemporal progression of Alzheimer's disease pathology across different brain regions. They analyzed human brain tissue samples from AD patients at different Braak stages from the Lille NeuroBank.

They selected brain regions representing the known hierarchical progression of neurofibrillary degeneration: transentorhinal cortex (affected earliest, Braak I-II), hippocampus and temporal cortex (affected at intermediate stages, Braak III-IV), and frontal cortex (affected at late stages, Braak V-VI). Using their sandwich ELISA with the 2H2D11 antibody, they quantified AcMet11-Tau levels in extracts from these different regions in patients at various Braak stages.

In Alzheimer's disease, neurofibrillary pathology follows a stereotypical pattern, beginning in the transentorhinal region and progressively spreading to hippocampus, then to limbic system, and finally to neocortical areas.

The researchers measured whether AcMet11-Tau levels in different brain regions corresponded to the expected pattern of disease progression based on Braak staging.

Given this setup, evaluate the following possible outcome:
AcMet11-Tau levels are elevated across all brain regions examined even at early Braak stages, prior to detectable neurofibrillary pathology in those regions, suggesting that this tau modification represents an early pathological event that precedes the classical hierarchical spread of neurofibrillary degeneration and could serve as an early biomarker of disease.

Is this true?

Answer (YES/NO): NO